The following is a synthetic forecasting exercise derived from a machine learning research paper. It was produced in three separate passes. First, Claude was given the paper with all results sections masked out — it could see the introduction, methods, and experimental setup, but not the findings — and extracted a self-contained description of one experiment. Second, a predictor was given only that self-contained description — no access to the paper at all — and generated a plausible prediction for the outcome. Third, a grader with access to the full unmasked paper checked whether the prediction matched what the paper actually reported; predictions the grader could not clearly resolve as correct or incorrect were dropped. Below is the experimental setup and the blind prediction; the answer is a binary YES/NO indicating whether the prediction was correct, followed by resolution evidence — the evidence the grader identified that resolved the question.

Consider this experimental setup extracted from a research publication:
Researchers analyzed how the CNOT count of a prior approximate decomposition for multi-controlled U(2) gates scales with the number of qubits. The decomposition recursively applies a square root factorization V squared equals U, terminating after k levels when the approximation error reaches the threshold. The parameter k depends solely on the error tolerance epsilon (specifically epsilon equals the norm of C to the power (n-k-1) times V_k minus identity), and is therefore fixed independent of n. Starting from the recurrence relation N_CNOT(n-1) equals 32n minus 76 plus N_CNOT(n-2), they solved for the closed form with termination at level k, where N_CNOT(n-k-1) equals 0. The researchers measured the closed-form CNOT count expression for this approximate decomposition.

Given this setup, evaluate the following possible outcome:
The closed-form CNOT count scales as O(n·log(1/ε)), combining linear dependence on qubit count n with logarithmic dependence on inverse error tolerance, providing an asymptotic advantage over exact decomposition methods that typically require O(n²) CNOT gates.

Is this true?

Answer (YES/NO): YES